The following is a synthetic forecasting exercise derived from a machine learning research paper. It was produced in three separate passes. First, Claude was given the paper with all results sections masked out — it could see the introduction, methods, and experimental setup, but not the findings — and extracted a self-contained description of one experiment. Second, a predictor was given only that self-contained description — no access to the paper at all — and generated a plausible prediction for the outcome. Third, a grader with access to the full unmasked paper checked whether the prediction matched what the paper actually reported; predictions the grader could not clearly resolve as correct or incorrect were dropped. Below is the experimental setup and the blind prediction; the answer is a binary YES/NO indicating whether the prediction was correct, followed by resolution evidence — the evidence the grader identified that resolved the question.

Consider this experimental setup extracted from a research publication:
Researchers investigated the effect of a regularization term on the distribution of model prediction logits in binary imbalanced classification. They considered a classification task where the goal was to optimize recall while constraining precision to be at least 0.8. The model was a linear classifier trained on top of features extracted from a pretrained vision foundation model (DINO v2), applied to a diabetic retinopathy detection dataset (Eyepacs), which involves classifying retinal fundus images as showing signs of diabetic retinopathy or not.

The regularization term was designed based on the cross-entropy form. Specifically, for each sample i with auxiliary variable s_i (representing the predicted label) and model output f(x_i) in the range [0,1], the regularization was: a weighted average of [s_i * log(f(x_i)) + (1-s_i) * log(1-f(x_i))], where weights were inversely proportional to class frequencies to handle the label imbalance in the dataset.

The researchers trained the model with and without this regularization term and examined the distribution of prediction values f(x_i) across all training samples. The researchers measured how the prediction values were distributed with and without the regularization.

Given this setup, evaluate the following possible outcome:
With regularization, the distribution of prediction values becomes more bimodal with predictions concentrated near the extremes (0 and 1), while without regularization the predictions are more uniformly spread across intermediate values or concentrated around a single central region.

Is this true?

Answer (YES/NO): YES